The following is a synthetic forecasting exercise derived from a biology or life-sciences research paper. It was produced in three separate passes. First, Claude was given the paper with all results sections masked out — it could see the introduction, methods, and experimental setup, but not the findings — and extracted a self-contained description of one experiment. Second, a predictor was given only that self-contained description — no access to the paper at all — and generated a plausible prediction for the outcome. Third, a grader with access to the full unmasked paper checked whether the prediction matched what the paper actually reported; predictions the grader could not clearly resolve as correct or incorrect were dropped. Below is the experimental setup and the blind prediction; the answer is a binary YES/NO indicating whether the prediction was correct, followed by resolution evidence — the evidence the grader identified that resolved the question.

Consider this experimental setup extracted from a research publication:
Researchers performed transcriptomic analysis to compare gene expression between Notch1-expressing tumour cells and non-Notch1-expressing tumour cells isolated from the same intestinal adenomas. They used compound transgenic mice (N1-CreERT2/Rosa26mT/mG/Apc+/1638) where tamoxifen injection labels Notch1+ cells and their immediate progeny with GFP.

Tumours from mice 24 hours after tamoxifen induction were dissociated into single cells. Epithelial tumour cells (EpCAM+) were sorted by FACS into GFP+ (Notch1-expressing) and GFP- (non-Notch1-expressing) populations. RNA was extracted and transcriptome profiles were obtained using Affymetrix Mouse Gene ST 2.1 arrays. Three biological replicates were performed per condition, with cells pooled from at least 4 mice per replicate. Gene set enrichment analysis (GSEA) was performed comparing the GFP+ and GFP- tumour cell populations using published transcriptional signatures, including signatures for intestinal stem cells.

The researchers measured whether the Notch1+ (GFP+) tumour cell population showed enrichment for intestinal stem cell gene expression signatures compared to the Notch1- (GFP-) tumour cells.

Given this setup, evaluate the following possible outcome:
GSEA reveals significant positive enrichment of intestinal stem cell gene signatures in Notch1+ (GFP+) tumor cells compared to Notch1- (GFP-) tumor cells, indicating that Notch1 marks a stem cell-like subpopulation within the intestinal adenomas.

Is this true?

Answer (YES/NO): YES